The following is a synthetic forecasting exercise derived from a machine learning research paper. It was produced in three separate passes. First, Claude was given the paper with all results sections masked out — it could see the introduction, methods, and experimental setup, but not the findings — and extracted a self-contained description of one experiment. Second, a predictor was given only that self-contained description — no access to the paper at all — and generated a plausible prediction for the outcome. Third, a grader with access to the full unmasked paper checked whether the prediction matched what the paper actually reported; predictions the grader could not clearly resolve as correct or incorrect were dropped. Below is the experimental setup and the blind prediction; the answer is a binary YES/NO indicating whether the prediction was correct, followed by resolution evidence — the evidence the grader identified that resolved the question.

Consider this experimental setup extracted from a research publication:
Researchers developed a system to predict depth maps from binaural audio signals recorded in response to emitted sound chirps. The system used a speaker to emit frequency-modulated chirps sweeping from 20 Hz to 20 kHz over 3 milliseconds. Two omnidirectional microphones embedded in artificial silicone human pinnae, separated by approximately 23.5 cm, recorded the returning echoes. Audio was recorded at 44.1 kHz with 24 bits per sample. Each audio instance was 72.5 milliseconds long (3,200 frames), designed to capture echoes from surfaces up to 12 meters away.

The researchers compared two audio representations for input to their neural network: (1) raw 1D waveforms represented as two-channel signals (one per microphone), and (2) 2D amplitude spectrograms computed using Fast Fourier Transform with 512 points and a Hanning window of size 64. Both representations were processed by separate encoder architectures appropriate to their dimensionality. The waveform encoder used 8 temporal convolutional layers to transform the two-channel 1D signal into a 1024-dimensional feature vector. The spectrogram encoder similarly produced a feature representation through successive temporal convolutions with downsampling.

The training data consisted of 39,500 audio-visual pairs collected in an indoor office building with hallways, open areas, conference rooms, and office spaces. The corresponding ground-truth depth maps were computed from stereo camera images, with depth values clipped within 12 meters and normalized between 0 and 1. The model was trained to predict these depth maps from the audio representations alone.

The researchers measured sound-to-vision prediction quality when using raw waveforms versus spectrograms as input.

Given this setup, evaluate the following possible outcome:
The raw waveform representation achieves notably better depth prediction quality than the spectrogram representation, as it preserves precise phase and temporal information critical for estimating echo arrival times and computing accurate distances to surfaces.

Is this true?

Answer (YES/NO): NO